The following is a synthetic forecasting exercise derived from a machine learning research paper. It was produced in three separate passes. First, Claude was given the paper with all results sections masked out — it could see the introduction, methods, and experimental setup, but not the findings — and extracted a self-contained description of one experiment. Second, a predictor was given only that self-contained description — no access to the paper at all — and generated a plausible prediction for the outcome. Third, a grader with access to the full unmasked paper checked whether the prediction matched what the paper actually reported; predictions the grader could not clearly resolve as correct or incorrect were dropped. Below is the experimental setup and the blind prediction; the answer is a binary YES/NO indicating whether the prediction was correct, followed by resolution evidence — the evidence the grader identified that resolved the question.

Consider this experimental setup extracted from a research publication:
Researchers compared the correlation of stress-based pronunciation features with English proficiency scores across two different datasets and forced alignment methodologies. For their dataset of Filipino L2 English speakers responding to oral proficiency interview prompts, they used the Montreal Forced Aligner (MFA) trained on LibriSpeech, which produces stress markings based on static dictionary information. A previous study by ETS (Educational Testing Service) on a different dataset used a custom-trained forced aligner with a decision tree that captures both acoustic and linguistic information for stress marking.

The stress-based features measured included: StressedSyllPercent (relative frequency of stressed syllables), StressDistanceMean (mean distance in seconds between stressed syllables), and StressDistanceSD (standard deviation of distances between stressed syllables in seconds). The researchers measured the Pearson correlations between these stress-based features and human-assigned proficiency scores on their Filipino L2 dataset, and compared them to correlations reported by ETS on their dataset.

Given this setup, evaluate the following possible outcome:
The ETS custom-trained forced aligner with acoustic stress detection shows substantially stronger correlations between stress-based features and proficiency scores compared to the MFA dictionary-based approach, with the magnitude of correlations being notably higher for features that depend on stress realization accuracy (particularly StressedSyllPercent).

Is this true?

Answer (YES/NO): YES